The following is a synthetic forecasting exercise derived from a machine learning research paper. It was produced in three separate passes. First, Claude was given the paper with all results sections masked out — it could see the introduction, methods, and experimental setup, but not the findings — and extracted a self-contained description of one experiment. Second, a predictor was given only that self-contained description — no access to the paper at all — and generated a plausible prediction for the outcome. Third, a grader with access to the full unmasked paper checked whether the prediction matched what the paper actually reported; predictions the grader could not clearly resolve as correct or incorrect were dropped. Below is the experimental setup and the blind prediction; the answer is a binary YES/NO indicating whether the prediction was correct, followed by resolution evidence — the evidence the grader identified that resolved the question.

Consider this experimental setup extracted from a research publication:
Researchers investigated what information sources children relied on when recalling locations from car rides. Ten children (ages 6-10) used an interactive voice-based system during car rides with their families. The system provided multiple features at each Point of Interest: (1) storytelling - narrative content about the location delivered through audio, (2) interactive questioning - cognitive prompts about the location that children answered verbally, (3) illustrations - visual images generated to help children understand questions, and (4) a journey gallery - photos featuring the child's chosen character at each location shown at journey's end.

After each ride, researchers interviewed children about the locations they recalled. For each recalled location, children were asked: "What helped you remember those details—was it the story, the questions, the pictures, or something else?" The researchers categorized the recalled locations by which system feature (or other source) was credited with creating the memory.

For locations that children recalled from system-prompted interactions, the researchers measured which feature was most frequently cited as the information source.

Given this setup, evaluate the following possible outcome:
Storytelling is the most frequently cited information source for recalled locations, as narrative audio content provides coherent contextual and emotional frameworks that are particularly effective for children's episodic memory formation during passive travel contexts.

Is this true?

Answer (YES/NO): NO